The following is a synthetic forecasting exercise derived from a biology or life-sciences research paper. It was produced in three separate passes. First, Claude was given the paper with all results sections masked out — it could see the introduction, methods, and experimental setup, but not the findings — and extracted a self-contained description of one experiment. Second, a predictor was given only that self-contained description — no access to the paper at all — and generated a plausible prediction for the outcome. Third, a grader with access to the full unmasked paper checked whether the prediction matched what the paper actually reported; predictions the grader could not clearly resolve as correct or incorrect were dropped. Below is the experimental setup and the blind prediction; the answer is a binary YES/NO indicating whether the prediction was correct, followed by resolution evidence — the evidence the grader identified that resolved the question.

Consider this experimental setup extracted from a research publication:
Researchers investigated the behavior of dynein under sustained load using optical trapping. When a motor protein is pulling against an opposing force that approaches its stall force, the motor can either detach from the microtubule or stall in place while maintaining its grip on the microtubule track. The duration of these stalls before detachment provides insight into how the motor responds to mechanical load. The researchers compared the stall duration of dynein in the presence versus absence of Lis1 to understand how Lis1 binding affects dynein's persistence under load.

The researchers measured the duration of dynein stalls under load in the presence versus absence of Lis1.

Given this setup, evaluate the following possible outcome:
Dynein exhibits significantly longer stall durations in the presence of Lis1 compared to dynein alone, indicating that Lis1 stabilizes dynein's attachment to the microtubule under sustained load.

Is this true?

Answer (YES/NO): YES